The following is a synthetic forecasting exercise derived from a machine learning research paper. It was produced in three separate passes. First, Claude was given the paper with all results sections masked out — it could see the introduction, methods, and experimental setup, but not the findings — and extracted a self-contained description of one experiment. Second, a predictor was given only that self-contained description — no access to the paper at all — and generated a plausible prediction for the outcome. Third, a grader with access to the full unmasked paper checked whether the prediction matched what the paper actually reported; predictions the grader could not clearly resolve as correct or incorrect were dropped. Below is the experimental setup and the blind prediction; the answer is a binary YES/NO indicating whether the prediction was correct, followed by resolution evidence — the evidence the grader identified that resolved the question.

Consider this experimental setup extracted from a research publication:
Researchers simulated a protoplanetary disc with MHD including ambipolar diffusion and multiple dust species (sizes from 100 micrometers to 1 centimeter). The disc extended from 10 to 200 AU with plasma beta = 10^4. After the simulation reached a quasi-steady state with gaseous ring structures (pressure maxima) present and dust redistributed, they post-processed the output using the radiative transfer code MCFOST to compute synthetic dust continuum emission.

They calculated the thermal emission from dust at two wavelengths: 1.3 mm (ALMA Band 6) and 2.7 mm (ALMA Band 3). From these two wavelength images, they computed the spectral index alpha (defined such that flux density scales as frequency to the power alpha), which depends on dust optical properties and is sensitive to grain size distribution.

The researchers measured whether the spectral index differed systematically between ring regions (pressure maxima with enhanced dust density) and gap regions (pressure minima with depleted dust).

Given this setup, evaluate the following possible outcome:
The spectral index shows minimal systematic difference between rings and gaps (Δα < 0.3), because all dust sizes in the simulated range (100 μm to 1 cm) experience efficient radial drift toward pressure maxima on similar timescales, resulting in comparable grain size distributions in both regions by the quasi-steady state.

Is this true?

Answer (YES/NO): NO